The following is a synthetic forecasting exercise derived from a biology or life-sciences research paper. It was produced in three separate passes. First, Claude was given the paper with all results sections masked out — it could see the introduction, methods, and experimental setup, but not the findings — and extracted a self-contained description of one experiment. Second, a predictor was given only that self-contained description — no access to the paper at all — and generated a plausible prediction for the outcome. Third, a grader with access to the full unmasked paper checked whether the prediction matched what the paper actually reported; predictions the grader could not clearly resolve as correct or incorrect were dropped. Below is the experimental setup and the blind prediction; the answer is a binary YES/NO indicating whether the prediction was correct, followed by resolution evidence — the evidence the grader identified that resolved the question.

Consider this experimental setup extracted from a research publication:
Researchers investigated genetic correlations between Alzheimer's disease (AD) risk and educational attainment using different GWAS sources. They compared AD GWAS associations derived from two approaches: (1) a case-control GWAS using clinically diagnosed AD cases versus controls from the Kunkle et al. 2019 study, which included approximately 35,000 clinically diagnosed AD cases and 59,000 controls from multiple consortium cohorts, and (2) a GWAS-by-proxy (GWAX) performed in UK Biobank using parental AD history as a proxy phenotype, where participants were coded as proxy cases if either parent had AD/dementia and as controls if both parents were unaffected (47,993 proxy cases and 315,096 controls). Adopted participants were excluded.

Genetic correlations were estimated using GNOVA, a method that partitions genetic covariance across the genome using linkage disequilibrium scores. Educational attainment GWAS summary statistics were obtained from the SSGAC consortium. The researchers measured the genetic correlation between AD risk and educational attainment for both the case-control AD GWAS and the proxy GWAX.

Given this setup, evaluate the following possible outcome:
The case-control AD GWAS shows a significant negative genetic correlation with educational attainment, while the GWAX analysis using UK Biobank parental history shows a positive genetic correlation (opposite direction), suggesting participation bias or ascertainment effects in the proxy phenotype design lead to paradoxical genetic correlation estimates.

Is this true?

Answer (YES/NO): YES